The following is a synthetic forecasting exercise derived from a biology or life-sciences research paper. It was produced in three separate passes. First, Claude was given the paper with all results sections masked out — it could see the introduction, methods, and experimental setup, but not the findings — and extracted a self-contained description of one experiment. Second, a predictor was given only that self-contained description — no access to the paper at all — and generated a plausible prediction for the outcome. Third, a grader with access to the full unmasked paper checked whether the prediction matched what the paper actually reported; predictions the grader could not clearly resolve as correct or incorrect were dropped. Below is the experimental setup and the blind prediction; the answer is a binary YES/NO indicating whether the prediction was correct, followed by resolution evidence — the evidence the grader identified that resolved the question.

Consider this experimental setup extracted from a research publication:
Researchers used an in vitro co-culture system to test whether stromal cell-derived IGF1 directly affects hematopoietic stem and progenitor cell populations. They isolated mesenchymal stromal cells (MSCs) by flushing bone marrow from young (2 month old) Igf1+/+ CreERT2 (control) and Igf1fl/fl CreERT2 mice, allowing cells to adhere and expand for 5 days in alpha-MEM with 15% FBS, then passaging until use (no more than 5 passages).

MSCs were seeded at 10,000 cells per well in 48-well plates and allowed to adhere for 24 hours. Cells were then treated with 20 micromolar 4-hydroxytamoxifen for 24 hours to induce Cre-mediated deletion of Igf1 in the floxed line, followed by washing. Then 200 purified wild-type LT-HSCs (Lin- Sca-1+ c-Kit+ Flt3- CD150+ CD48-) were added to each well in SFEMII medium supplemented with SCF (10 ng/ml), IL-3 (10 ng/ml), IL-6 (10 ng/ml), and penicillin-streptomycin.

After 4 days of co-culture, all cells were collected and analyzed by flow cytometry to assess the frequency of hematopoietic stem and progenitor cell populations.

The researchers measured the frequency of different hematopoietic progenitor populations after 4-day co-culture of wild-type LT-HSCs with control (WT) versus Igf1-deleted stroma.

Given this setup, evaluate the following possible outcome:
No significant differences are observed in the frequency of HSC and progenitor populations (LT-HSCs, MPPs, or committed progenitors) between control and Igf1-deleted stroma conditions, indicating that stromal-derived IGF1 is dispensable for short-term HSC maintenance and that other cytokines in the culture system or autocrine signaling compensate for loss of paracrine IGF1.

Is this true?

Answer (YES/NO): NO